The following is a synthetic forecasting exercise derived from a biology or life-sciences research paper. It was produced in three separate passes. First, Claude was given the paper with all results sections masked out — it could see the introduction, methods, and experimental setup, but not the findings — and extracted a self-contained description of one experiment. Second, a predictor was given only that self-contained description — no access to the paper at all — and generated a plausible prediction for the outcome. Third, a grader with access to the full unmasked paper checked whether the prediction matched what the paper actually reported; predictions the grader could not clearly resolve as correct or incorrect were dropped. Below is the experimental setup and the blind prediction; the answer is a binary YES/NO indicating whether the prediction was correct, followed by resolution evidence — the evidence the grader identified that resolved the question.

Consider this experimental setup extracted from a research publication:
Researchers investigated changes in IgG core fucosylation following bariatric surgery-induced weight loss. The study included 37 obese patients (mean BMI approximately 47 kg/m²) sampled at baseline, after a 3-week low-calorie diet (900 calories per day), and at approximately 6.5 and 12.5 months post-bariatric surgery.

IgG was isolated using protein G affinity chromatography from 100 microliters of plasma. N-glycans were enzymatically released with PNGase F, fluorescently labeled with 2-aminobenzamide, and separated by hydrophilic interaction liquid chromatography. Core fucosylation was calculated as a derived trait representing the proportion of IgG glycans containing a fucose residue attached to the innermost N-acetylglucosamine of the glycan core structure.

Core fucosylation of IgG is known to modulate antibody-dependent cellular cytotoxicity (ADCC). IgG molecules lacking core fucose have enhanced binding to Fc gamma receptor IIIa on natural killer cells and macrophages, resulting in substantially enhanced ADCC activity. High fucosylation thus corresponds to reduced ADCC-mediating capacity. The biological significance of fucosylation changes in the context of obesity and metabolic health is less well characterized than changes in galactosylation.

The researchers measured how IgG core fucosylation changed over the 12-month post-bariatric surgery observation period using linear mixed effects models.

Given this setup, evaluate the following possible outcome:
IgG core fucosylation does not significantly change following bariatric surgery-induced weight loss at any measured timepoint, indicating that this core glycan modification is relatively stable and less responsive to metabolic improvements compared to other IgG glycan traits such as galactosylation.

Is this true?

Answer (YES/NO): NO